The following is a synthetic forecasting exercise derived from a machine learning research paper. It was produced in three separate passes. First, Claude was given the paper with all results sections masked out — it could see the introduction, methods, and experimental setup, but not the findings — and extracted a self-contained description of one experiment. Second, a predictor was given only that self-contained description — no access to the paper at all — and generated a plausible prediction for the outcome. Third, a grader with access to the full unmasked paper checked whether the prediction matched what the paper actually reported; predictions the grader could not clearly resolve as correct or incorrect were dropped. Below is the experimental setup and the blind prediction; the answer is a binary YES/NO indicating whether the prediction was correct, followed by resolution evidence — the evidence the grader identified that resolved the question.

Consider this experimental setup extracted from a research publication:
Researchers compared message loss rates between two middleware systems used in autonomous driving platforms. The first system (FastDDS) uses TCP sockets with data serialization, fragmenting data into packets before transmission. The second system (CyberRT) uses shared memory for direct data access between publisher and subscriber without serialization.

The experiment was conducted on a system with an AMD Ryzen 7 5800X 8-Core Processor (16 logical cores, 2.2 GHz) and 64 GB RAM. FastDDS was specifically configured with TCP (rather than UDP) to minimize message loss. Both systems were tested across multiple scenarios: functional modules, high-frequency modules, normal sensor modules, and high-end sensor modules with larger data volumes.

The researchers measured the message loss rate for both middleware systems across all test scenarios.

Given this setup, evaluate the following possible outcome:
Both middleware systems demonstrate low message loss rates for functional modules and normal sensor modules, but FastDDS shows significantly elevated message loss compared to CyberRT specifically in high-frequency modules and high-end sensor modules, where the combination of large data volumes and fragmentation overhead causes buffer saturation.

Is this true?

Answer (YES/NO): NO